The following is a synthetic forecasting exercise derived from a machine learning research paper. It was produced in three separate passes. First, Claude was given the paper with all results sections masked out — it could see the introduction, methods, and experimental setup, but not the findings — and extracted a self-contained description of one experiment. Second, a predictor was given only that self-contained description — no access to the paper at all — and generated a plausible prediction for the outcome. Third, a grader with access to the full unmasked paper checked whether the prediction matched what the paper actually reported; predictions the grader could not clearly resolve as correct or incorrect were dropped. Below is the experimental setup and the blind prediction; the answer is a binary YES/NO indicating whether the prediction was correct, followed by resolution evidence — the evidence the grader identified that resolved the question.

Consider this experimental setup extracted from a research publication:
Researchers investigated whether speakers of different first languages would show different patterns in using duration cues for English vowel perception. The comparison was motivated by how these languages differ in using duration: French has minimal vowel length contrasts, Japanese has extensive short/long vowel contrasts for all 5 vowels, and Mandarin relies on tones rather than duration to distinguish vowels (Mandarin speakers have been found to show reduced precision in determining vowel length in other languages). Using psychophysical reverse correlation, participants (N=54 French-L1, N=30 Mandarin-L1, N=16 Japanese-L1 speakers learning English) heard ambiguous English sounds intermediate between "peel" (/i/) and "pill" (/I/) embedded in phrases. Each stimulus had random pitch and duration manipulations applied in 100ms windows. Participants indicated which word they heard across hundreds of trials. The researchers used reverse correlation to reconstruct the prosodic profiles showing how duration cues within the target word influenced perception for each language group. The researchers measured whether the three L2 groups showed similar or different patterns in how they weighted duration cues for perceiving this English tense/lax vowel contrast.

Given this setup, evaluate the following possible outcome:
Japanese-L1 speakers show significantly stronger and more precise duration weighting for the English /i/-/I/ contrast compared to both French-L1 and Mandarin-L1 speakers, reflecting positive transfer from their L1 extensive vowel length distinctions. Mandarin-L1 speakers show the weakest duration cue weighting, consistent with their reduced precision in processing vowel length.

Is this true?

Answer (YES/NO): NO